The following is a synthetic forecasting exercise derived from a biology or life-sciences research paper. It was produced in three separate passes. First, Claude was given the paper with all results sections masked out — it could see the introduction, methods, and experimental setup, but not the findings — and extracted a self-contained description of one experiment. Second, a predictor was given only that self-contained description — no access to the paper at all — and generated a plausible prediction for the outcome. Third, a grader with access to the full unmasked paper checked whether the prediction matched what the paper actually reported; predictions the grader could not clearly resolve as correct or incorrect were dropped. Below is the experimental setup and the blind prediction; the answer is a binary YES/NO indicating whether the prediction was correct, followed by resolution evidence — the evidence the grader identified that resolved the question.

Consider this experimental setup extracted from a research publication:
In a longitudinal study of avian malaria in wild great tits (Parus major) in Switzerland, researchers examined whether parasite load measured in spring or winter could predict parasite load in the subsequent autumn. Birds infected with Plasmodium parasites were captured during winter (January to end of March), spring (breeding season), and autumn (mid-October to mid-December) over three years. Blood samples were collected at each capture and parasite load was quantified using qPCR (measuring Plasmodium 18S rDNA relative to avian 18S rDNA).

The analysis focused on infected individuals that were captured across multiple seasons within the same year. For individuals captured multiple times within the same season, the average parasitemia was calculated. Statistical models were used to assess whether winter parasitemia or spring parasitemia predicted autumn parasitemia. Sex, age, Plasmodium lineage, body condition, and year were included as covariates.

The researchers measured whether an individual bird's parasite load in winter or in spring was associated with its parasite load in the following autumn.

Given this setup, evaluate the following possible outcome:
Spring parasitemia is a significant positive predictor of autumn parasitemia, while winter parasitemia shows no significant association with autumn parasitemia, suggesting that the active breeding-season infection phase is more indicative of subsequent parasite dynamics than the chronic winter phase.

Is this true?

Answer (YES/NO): NO